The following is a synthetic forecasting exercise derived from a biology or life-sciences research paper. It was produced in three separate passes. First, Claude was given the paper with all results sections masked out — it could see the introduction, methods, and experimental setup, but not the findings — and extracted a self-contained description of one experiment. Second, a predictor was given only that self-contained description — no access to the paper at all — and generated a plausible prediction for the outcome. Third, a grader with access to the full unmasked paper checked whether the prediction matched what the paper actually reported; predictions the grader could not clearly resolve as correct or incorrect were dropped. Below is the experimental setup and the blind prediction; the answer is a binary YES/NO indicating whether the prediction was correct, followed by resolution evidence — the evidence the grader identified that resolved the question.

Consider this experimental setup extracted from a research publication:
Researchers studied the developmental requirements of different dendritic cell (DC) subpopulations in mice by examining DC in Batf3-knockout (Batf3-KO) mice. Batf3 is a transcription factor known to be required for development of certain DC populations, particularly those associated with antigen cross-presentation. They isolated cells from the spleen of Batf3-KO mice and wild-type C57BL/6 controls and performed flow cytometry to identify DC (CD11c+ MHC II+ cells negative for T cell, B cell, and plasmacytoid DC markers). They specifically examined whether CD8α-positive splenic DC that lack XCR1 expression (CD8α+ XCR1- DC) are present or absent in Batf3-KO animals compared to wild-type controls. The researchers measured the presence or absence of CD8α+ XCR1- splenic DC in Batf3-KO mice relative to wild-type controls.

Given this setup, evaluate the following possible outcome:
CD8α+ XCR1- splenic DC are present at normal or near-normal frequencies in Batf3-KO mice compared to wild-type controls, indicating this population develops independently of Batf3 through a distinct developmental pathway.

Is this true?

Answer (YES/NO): YES